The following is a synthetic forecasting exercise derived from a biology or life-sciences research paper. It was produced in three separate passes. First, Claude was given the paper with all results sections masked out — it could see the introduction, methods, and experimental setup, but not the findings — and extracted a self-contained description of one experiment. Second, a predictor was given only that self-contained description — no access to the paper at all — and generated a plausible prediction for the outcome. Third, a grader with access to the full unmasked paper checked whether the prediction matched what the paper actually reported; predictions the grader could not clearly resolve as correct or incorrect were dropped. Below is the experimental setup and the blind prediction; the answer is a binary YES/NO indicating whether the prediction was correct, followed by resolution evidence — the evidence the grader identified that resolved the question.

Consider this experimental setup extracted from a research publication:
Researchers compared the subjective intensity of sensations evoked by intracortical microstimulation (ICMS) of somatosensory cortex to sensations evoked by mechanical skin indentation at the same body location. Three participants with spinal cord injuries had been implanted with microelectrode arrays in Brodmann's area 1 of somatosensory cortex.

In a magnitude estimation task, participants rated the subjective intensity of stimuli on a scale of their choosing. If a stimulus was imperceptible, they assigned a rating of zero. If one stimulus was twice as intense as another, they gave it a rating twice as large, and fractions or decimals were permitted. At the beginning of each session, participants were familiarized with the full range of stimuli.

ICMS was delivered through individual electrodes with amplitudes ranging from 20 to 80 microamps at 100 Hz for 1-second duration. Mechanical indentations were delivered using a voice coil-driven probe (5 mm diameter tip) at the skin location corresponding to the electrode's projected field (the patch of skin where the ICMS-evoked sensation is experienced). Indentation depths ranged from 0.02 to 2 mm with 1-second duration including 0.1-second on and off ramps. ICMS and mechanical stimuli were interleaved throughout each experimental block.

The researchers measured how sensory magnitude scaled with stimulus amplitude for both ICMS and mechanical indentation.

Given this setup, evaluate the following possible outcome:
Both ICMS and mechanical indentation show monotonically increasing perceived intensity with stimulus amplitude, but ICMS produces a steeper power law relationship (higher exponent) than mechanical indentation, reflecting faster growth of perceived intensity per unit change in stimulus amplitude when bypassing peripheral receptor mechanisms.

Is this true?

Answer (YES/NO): NO